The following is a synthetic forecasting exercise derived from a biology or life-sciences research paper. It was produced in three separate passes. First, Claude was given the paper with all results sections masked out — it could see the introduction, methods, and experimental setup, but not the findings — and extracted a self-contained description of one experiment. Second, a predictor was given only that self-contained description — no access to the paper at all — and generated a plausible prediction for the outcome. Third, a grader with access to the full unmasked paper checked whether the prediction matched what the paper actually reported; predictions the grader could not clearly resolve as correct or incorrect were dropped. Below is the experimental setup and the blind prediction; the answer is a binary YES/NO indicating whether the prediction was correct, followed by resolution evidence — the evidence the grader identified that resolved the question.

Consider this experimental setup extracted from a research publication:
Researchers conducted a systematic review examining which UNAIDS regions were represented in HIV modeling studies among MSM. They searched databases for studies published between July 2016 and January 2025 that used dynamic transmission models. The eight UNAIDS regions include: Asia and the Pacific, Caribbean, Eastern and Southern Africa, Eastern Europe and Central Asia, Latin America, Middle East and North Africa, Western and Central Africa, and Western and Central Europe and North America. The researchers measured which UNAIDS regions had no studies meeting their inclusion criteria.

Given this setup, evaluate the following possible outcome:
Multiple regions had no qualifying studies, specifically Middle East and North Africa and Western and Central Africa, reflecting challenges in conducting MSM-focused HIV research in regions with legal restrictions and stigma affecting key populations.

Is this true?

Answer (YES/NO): NO